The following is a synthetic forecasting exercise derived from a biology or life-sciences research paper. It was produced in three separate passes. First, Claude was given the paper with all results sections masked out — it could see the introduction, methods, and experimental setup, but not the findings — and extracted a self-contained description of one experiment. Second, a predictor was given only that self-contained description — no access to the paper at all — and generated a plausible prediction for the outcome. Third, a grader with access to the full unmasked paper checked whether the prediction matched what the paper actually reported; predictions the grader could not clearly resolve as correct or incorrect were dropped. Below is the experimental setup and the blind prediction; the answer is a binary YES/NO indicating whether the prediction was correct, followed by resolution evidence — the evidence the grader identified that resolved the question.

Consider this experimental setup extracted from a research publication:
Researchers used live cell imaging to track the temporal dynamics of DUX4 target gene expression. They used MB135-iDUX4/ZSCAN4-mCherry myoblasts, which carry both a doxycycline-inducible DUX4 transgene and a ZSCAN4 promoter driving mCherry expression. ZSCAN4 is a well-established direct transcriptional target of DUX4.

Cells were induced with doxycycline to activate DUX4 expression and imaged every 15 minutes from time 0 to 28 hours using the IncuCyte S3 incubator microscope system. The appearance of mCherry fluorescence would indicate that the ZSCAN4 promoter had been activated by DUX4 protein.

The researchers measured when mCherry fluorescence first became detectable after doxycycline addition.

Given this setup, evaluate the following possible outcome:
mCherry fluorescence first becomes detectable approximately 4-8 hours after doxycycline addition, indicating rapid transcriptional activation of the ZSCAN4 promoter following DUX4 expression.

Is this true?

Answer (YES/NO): NO